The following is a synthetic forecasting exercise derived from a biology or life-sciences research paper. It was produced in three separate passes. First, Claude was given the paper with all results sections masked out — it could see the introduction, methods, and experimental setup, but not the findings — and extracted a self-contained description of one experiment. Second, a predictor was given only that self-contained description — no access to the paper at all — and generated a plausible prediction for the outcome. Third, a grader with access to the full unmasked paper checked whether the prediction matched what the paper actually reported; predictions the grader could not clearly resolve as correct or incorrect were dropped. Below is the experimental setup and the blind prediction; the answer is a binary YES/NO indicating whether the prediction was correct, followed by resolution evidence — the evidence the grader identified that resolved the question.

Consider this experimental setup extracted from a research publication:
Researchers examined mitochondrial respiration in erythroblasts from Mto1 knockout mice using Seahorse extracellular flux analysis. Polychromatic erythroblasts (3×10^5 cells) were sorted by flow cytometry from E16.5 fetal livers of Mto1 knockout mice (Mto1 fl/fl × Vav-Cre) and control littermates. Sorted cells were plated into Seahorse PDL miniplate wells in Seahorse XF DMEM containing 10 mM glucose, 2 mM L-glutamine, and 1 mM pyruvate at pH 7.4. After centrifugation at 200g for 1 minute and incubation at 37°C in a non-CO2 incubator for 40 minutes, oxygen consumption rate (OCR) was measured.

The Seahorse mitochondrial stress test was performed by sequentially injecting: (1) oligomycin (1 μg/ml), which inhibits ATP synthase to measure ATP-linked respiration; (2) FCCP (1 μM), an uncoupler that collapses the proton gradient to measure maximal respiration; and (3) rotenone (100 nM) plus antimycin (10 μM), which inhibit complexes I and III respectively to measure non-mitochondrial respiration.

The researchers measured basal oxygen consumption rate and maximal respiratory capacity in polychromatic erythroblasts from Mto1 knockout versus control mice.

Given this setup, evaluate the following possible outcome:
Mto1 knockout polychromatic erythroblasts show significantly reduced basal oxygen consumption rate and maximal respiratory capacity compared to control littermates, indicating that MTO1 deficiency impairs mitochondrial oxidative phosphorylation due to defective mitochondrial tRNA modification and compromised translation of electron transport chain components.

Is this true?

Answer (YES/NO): NO